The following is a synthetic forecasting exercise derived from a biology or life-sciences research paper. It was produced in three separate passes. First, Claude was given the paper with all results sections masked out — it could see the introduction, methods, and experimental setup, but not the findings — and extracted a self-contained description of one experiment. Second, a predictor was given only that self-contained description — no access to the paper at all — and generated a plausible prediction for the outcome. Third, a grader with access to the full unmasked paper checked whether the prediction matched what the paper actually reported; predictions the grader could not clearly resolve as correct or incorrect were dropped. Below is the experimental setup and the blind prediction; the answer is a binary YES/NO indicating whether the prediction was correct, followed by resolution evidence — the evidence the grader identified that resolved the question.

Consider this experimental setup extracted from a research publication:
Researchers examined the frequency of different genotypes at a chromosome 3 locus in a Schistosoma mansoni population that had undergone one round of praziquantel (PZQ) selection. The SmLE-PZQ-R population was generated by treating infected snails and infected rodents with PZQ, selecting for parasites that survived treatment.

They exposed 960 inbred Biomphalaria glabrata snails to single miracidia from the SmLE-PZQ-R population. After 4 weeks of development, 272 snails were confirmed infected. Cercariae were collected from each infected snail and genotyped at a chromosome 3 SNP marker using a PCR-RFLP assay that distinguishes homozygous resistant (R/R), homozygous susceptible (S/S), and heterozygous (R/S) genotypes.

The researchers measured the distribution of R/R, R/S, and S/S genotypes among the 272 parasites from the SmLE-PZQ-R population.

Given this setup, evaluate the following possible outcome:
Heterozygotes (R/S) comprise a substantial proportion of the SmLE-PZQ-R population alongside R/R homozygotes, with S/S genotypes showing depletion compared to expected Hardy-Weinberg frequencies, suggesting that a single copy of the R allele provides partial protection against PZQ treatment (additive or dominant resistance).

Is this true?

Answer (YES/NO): NO